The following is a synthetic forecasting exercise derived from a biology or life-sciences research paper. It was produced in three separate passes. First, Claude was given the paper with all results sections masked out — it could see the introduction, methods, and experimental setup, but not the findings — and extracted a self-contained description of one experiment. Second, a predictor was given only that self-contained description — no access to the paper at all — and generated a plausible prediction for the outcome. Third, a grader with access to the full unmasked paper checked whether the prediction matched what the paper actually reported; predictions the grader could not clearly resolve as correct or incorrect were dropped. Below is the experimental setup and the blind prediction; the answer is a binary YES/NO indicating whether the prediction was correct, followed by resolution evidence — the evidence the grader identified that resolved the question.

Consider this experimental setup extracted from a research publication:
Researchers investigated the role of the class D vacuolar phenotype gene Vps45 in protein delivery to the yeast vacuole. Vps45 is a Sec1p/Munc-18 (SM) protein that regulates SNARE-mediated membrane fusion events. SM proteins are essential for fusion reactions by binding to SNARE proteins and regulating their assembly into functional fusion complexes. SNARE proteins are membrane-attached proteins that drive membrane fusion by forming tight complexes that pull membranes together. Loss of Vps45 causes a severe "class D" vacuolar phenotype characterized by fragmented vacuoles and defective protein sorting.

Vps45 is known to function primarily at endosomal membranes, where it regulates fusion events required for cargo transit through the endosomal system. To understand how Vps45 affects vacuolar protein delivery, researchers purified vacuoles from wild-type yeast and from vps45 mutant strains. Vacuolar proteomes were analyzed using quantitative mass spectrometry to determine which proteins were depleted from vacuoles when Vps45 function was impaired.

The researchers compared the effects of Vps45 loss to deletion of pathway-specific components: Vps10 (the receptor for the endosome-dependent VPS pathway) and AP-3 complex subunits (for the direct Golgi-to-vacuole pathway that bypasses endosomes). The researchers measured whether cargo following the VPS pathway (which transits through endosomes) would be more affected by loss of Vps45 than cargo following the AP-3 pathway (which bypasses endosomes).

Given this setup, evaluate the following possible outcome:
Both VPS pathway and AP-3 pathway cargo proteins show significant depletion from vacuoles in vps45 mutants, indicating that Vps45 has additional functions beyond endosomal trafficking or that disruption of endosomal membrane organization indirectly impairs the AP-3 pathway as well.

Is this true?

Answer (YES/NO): NO